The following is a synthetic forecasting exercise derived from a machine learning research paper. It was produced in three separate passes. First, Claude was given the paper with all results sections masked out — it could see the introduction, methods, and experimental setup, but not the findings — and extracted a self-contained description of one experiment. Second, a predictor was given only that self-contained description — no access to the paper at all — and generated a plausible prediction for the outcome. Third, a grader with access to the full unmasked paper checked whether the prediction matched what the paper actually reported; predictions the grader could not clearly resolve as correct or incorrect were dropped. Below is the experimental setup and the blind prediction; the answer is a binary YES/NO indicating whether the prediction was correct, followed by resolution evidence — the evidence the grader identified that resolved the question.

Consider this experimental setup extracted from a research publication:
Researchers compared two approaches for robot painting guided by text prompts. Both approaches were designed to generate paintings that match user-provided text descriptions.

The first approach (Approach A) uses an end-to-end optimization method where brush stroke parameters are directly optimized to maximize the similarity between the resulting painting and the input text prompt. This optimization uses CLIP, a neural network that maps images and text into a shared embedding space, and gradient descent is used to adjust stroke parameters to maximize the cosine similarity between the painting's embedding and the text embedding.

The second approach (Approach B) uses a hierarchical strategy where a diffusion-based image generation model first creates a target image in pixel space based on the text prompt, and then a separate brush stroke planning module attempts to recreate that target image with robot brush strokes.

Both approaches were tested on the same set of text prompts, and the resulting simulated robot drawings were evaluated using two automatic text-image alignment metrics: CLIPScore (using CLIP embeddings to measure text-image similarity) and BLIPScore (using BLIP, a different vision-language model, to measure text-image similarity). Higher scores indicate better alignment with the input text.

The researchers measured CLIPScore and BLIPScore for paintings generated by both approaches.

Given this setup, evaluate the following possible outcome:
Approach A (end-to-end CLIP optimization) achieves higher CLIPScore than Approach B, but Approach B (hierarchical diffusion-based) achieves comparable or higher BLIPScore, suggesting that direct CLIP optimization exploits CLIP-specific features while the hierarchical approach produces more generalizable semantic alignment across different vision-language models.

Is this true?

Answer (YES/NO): NO